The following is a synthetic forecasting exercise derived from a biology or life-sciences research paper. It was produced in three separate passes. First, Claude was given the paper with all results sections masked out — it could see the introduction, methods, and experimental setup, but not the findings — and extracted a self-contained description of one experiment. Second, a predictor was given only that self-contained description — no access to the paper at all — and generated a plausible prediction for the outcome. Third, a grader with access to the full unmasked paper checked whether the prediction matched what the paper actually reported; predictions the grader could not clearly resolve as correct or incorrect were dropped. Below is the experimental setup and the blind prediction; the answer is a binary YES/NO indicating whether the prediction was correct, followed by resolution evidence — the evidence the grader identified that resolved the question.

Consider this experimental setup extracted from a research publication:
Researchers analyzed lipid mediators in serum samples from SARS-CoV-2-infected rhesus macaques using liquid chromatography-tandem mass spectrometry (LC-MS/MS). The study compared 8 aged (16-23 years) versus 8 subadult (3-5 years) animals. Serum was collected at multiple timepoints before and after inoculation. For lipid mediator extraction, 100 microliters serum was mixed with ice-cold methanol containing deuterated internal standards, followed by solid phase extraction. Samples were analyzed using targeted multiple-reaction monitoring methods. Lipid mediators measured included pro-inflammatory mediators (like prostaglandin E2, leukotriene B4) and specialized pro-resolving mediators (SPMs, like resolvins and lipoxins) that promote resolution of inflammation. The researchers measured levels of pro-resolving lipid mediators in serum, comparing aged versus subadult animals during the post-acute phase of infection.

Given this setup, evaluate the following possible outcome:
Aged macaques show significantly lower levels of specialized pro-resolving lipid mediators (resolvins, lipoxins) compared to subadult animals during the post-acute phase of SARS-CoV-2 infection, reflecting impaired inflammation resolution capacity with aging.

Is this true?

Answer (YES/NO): YES